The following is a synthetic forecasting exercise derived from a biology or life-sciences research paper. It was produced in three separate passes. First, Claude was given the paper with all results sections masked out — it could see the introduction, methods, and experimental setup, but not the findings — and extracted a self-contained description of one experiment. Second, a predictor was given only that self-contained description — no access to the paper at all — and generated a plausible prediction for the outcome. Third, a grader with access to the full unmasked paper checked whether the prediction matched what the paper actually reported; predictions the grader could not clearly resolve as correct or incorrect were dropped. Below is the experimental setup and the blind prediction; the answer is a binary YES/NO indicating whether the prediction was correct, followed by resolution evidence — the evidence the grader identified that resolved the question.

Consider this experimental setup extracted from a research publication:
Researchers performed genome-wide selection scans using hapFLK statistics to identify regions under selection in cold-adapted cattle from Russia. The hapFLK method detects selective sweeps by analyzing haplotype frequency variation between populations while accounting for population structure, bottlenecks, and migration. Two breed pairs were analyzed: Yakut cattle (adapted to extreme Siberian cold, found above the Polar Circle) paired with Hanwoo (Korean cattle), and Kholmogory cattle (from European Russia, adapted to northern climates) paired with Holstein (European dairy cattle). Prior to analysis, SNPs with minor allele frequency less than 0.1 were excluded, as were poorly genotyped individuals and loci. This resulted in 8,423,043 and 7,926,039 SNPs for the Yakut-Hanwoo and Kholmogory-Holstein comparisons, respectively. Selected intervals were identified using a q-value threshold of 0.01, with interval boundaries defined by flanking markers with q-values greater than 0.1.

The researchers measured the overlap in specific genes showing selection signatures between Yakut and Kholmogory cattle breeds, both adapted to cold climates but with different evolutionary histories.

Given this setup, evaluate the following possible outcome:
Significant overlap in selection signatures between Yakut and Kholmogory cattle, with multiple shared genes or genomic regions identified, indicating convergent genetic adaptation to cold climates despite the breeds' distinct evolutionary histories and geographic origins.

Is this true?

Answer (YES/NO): NO